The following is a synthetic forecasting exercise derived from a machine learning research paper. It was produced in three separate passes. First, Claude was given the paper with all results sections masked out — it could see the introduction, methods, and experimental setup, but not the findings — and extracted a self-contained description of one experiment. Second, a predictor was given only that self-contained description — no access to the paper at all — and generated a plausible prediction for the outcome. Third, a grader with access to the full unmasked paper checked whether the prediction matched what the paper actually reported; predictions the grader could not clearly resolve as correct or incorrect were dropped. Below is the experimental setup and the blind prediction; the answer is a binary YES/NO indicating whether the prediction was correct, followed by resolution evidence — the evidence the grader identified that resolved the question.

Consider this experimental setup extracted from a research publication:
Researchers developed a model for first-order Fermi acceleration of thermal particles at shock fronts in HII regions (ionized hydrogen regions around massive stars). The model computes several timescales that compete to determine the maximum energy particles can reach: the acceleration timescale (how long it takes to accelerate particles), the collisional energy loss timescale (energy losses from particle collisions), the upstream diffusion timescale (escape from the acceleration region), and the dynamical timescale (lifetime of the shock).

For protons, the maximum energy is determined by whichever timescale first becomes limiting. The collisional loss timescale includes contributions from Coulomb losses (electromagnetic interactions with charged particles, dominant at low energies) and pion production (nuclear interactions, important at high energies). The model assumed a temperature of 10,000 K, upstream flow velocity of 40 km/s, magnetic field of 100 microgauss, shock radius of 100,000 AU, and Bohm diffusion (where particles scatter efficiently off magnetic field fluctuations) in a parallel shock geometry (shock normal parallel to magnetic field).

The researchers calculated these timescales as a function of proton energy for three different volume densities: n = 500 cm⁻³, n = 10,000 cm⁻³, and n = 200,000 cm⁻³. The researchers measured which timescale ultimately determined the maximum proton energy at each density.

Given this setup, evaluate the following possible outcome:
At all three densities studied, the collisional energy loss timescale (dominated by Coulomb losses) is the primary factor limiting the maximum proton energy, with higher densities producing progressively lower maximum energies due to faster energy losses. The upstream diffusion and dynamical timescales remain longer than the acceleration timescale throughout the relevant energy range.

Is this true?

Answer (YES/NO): NO